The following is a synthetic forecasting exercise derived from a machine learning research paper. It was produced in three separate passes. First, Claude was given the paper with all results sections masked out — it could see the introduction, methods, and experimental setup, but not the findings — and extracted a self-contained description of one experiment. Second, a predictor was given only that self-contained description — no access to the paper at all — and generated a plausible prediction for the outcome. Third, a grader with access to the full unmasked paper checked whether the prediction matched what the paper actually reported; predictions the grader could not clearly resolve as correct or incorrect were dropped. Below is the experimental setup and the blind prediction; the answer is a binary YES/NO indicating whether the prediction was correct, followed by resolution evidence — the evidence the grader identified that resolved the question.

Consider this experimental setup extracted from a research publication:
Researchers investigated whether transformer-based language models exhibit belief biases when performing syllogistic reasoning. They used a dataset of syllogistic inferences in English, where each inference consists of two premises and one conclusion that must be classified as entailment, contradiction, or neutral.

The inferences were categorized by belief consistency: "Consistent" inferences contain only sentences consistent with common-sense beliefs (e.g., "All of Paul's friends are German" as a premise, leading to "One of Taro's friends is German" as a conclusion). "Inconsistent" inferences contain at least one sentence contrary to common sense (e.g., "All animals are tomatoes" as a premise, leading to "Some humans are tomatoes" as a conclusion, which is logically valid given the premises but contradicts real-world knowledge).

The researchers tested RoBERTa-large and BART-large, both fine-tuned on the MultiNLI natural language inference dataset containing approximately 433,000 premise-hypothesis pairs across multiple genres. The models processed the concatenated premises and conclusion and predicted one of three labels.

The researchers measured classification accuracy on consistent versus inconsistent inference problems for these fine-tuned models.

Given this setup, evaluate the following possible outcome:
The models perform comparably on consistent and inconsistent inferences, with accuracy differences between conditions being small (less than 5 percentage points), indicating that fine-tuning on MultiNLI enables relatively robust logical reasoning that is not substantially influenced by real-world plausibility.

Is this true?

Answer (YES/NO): NO